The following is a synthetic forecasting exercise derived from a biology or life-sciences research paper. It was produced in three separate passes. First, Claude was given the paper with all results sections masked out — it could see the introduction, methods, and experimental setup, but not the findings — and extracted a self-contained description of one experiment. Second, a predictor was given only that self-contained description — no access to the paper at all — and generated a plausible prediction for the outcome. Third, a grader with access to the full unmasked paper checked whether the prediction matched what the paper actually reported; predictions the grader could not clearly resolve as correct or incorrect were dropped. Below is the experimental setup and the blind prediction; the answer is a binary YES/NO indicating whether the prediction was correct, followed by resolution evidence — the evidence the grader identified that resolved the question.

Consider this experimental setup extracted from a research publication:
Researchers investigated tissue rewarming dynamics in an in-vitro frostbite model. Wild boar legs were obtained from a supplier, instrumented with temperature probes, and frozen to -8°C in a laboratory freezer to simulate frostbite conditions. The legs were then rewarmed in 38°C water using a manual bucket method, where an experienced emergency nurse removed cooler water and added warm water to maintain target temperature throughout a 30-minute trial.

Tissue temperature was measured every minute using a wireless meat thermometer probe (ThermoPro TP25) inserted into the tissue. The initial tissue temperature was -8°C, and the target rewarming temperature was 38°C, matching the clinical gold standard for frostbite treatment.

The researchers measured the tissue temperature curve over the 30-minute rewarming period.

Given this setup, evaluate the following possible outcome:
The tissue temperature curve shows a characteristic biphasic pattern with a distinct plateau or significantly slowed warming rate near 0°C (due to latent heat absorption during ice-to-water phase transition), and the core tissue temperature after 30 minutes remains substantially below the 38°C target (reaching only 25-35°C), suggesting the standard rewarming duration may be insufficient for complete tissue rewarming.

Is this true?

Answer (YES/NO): NO